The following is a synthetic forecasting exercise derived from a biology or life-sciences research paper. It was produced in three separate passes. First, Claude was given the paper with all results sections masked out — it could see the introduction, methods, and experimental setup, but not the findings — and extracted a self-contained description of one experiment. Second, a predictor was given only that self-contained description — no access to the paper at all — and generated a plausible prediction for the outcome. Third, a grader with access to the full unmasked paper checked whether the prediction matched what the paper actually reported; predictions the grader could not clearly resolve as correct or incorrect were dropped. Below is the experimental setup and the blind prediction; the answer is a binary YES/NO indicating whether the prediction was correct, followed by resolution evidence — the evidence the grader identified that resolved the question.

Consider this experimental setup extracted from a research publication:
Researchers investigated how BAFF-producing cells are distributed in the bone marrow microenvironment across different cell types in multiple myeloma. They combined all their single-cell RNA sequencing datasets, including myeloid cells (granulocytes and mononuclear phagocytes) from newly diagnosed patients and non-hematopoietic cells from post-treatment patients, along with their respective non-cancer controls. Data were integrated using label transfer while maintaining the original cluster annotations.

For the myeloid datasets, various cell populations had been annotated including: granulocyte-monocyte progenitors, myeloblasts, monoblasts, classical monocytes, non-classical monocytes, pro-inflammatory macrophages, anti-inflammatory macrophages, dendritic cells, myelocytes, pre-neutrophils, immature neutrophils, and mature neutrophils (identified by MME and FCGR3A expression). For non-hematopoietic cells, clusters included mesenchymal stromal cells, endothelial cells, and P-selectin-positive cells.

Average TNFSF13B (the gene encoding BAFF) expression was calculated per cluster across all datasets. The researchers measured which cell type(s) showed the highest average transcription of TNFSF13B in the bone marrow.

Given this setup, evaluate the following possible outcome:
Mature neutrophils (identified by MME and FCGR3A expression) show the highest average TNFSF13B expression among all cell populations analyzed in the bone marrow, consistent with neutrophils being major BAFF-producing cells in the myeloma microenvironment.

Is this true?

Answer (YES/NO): YES